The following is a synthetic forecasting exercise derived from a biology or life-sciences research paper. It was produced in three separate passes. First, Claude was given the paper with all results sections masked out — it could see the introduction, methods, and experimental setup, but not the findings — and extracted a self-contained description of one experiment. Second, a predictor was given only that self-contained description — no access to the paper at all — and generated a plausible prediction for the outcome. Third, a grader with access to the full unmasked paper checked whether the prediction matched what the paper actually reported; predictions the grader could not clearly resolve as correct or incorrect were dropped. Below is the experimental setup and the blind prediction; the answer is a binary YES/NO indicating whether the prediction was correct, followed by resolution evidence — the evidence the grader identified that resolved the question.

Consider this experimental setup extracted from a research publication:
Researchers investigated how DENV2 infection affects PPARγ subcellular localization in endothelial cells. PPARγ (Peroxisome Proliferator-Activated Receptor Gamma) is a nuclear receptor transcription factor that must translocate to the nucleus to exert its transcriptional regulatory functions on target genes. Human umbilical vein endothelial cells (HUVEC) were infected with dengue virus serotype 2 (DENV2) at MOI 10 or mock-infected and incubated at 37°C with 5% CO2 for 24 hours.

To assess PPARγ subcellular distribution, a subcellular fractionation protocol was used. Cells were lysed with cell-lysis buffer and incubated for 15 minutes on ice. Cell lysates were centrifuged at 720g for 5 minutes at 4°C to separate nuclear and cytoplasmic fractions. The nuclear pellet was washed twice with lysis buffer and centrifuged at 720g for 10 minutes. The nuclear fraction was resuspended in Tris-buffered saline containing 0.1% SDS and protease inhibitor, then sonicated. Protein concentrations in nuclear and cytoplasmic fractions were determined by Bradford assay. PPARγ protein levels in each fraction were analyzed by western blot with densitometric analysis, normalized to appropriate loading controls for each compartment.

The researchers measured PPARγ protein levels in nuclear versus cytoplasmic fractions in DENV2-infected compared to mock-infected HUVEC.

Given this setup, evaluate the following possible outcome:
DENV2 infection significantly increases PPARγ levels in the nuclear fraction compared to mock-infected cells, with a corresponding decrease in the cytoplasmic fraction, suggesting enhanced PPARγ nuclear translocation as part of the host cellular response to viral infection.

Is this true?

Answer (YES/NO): NO